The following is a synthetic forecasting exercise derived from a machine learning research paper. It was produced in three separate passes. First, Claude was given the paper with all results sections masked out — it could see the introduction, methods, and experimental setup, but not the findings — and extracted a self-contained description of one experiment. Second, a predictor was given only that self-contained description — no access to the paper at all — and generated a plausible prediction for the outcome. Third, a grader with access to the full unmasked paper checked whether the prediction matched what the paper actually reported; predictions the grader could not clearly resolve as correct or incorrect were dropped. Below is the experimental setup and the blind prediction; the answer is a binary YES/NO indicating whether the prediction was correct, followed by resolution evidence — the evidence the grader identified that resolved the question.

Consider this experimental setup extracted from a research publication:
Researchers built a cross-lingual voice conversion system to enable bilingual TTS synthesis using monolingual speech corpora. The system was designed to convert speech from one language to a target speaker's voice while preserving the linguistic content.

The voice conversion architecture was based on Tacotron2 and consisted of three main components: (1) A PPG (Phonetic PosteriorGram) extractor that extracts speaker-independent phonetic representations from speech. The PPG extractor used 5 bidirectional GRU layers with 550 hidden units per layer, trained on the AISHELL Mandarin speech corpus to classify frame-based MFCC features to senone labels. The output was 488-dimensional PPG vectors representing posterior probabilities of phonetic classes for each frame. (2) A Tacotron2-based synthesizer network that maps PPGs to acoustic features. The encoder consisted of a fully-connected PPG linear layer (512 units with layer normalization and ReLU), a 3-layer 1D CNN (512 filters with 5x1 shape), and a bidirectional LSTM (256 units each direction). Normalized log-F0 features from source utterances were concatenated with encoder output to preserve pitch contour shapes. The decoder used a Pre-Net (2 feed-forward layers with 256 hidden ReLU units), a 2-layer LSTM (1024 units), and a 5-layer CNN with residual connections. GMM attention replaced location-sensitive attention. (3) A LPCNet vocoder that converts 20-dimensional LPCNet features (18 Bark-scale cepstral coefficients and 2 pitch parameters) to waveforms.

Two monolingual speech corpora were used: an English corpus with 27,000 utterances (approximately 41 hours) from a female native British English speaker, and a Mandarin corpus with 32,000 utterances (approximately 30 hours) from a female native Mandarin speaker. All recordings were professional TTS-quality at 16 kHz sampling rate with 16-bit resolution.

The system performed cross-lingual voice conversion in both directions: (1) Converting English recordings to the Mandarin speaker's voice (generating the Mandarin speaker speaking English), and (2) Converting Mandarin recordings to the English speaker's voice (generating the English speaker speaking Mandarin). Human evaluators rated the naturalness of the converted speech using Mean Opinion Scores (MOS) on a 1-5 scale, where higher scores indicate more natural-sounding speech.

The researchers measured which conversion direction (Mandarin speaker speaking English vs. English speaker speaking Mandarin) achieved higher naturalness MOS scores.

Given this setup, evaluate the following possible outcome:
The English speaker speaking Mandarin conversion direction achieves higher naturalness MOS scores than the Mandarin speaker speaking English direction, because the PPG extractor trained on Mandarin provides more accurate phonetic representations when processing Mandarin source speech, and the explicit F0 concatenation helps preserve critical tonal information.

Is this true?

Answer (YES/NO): YES